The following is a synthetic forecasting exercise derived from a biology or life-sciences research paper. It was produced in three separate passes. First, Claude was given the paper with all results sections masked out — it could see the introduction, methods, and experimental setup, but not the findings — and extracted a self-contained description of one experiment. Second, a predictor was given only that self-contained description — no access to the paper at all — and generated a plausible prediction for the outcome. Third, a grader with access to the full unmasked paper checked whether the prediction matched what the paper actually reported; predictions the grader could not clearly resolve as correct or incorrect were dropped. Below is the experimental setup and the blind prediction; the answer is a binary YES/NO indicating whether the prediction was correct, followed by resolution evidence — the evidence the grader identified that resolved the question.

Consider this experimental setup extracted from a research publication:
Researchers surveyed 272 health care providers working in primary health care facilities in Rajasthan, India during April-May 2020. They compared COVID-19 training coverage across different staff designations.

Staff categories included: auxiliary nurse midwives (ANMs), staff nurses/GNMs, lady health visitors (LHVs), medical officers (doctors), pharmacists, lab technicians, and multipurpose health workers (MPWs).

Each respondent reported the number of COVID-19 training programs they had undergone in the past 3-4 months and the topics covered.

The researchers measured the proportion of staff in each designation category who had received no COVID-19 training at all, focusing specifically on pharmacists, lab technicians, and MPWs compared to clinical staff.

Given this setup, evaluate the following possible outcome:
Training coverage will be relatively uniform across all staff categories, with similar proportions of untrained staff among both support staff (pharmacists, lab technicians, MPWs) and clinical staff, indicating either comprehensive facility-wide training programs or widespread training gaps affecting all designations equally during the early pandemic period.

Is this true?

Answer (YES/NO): NO